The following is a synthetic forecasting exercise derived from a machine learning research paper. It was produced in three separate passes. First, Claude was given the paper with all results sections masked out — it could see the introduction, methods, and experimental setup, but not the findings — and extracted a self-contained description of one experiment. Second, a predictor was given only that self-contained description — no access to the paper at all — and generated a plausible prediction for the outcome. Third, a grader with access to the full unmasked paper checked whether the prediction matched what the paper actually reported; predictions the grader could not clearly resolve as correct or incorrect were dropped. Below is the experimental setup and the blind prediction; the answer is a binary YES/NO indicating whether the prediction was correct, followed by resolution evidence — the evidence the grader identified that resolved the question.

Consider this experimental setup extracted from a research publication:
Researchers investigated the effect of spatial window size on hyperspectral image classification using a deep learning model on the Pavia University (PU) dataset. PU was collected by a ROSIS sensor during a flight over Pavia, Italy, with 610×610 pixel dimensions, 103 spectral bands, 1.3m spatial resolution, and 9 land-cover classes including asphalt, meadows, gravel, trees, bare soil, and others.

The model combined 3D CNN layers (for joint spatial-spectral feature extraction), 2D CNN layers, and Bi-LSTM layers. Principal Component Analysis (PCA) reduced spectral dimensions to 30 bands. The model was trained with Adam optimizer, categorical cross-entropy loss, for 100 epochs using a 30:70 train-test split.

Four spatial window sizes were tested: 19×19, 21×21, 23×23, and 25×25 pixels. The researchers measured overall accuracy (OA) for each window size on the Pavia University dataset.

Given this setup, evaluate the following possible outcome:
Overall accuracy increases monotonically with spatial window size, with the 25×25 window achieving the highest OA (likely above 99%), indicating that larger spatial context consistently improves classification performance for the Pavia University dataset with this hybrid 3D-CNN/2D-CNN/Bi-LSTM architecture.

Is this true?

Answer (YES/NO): NO